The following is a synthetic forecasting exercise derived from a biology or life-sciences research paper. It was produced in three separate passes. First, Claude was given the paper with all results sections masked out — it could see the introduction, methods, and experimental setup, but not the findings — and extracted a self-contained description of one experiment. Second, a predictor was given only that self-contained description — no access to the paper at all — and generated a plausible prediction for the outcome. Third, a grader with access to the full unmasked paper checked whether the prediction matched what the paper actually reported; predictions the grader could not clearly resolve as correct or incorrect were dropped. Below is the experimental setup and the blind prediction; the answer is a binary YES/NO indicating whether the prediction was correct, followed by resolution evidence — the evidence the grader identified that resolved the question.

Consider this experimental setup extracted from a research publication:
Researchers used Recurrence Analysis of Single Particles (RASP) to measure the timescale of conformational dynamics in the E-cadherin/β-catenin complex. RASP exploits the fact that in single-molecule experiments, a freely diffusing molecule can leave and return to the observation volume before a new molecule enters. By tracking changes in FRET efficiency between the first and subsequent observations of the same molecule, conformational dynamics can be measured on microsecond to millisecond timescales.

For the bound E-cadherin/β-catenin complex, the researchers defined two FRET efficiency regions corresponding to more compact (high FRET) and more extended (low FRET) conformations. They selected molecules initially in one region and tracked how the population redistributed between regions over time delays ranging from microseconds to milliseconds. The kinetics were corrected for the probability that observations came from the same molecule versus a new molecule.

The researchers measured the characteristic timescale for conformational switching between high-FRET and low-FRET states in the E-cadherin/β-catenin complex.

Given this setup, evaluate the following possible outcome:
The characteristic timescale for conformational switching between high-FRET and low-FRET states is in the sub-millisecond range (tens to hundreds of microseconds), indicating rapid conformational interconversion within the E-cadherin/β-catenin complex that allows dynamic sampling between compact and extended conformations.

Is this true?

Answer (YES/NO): YES